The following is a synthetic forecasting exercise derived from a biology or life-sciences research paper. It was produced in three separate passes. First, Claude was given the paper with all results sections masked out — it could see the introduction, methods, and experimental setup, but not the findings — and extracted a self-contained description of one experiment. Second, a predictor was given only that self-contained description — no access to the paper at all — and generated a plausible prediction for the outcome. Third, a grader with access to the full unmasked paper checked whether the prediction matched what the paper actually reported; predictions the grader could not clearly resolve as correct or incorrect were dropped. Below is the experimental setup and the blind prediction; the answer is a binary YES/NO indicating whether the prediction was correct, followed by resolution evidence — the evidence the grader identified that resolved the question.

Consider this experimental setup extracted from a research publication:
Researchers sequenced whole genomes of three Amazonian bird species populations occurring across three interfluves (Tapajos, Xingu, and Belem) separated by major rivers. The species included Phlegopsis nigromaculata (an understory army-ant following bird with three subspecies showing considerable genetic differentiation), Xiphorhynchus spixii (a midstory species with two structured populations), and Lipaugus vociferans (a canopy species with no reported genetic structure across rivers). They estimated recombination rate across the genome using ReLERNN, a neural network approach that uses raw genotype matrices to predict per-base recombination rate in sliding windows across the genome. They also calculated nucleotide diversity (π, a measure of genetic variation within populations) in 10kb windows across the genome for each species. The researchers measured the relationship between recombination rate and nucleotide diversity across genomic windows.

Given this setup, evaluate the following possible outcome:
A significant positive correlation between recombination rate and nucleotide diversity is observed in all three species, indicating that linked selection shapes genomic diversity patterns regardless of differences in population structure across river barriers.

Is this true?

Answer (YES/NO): YES